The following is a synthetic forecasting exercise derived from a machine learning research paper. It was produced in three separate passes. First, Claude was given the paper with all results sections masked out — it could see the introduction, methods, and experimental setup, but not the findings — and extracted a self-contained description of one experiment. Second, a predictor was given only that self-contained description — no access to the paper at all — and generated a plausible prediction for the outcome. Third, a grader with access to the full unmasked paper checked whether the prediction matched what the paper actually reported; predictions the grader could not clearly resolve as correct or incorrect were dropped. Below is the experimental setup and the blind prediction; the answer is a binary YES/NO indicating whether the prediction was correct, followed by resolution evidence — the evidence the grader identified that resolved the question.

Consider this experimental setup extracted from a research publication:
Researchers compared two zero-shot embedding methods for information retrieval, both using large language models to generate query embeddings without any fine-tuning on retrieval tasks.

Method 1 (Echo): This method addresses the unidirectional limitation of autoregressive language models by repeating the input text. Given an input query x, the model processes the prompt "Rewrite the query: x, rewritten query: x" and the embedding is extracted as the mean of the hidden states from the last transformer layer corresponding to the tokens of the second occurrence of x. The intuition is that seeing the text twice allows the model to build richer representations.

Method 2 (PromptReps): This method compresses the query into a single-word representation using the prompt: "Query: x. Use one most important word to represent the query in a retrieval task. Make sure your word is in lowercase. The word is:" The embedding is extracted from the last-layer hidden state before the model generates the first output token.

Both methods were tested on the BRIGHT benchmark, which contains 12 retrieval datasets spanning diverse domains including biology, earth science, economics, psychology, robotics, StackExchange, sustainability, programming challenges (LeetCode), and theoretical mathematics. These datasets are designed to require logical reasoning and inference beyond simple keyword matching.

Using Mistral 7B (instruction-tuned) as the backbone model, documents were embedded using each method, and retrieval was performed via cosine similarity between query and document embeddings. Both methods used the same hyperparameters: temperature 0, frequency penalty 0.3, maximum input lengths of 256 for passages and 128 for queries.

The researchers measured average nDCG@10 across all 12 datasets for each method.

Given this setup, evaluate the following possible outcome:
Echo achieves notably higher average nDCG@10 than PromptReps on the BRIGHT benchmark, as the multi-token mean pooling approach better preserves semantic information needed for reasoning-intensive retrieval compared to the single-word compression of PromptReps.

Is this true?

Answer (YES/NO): YES